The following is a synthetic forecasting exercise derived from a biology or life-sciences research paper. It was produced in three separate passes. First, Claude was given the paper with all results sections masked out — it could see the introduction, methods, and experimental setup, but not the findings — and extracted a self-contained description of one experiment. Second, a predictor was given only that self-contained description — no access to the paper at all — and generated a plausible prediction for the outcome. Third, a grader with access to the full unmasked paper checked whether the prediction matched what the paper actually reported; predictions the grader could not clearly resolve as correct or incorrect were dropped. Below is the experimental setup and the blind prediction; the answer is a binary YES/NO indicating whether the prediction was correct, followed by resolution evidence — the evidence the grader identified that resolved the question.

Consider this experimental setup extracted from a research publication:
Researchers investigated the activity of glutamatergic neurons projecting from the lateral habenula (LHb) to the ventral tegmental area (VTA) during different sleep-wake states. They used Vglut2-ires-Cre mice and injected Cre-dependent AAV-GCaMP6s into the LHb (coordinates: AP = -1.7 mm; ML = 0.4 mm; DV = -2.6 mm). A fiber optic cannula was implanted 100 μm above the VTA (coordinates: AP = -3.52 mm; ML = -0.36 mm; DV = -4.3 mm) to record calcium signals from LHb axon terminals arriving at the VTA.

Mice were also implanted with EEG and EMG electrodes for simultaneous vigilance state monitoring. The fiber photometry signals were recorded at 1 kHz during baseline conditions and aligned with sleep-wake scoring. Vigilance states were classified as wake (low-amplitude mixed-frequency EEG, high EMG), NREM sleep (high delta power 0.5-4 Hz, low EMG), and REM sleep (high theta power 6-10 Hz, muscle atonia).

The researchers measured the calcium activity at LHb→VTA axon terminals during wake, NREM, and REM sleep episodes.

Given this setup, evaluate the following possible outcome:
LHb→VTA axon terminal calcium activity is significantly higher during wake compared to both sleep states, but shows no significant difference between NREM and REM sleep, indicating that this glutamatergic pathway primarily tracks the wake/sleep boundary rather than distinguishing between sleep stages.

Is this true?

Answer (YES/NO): NO